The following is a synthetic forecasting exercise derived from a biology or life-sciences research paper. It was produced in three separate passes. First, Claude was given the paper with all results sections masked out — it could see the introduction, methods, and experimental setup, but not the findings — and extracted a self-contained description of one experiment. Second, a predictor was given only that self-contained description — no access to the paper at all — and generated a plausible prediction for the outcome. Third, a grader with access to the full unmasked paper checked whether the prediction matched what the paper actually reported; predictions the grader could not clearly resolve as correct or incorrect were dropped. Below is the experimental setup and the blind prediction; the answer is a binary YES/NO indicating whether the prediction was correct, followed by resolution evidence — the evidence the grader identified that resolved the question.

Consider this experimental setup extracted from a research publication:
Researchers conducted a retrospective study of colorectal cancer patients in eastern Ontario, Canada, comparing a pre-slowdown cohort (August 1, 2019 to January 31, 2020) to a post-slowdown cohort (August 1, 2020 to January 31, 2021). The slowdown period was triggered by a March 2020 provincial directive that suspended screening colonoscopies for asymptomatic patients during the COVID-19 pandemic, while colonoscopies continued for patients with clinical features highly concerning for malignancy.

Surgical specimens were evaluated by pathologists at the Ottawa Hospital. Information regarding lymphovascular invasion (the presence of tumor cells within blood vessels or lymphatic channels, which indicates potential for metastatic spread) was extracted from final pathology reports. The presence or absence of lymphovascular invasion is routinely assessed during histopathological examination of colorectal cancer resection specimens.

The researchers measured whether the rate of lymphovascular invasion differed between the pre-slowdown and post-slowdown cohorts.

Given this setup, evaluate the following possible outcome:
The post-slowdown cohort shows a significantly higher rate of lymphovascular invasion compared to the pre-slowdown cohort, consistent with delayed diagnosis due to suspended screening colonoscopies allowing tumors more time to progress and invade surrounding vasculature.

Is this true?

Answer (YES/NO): NO